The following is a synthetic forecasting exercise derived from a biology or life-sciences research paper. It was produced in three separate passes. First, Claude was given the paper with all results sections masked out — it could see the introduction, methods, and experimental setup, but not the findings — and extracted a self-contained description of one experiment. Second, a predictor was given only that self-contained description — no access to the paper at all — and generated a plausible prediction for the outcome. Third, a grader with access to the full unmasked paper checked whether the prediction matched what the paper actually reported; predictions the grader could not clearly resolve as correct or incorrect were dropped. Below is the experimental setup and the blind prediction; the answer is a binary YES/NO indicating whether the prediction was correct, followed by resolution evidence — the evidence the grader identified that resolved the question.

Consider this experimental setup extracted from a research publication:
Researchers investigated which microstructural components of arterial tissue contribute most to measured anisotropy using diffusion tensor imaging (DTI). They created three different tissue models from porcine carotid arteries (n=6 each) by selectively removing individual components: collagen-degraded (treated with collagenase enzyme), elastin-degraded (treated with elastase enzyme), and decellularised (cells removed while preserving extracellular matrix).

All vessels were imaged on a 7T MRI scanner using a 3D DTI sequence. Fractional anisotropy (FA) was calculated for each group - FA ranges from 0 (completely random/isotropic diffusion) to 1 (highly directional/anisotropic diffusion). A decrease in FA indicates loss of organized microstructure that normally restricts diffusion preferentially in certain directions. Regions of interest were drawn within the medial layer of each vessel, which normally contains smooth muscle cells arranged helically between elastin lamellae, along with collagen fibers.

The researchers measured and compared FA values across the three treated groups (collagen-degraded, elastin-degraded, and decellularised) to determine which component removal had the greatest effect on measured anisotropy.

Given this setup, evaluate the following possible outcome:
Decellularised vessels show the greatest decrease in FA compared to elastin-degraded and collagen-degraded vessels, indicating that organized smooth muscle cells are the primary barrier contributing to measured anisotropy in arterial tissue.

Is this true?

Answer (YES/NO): NO